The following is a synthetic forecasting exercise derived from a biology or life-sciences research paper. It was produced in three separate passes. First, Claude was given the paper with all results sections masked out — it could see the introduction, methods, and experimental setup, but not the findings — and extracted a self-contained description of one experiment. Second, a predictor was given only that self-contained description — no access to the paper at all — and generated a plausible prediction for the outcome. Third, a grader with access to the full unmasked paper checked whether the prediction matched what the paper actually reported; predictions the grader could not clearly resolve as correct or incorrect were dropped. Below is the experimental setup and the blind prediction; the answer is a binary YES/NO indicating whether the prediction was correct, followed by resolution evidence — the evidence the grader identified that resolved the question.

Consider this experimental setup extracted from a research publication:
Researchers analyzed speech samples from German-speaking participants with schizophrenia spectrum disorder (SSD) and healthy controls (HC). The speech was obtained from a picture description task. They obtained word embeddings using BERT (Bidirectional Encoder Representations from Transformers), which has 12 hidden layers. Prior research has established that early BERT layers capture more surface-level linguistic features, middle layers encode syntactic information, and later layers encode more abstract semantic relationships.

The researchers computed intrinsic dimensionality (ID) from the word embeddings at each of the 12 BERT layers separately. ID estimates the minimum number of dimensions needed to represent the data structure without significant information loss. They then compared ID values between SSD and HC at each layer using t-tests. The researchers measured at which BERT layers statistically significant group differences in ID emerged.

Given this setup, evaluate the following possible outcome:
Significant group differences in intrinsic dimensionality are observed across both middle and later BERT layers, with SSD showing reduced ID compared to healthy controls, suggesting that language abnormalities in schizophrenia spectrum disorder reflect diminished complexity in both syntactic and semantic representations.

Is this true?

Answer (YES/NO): NO